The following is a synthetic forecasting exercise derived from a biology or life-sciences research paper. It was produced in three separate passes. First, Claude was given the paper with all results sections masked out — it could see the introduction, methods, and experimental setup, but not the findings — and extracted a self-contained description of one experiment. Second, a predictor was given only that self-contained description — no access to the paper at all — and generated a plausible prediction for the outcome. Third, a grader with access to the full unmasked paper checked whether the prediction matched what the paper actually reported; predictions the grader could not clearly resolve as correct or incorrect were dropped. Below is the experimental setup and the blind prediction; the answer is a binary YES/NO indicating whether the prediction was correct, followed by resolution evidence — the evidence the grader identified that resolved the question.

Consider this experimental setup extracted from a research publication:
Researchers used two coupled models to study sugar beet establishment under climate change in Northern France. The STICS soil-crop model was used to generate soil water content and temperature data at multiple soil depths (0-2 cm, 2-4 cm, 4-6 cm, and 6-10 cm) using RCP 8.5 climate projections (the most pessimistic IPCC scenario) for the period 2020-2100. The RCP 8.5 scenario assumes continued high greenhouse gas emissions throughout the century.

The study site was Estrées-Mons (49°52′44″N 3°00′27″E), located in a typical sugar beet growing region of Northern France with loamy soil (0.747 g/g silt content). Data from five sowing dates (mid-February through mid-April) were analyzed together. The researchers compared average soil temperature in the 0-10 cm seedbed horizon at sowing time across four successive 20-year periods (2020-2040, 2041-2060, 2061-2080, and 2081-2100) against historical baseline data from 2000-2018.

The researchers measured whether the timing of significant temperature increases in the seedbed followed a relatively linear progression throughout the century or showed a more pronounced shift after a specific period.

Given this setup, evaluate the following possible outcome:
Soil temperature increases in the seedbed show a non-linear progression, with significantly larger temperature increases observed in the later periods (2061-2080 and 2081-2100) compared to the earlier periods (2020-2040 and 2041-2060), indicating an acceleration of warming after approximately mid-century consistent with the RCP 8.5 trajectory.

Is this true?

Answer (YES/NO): YES